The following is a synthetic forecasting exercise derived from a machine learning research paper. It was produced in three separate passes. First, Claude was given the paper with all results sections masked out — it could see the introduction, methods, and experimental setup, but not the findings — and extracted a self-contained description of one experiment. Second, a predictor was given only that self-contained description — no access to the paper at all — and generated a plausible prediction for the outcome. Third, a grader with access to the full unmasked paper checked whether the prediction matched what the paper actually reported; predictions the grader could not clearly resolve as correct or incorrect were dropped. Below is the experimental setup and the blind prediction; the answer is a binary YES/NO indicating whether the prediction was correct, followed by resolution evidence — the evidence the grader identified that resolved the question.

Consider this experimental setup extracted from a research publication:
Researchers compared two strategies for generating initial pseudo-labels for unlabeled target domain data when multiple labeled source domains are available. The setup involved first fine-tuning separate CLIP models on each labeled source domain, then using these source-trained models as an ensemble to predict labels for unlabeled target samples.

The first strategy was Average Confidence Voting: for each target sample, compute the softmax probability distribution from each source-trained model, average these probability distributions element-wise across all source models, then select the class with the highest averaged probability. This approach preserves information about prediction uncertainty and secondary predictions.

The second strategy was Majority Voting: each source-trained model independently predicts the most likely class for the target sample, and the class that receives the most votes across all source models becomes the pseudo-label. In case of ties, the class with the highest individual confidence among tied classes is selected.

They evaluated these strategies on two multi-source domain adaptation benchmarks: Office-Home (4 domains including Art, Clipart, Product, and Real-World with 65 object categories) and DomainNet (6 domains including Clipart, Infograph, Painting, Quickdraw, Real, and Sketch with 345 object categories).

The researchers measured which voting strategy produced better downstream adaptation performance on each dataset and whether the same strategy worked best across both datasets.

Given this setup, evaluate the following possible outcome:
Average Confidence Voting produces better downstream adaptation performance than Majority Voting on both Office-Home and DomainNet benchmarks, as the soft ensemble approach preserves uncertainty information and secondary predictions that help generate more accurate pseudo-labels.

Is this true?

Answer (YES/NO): NO